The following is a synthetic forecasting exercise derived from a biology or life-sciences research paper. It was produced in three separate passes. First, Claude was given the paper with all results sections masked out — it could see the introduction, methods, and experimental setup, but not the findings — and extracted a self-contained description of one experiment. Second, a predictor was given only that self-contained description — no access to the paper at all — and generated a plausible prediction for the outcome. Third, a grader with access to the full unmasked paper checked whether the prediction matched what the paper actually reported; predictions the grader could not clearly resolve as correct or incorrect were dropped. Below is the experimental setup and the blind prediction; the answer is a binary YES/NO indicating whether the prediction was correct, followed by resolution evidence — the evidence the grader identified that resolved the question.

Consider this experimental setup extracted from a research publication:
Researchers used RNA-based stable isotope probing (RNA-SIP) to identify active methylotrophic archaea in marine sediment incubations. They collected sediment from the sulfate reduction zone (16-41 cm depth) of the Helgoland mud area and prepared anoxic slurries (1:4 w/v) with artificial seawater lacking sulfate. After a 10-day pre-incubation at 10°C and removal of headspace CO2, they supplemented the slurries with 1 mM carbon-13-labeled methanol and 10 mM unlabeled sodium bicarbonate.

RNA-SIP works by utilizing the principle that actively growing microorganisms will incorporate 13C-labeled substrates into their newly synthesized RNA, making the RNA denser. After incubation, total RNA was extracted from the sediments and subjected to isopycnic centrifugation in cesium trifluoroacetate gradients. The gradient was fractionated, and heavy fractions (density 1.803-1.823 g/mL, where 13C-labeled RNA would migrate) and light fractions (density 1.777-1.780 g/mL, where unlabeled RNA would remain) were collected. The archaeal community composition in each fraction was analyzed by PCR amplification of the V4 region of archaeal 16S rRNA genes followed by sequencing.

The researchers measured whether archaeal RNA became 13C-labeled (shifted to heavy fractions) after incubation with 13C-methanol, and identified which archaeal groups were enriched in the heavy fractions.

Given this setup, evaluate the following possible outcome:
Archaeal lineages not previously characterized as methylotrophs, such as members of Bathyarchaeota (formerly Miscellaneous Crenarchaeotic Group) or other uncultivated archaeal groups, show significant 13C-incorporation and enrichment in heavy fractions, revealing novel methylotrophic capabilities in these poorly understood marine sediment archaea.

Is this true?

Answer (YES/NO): NO